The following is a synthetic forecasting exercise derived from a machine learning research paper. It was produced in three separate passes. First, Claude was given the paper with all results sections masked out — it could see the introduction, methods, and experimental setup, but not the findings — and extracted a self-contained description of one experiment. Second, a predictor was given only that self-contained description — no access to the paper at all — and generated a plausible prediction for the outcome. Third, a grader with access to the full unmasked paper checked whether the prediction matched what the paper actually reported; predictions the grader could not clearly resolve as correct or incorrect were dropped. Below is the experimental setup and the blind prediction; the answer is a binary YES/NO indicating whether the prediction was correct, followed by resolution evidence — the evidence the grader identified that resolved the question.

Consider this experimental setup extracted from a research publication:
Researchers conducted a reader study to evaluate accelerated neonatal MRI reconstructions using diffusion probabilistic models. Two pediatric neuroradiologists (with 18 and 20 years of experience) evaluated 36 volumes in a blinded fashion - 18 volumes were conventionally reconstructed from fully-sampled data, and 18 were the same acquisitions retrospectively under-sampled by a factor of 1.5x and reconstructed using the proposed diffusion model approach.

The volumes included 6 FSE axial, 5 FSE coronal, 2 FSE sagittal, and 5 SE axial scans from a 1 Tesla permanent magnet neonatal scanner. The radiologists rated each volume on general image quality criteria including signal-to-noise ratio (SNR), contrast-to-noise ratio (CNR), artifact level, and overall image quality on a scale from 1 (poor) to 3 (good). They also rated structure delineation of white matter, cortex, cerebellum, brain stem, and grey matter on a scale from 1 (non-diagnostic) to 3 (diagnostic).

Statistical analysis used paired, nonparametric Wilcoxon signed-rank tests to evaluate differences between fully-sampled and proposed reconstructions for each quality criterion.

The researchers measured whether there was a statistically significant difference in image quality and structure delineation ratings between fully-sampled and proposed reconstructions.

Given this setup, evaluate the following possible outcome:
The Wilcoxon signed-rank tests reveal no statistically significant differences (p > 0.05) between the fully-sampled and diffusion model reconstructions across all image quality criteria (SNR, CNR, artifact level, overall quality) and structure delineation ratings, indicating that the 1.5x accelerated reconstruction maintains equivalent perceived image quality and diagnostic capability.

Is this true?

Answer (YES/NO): NO